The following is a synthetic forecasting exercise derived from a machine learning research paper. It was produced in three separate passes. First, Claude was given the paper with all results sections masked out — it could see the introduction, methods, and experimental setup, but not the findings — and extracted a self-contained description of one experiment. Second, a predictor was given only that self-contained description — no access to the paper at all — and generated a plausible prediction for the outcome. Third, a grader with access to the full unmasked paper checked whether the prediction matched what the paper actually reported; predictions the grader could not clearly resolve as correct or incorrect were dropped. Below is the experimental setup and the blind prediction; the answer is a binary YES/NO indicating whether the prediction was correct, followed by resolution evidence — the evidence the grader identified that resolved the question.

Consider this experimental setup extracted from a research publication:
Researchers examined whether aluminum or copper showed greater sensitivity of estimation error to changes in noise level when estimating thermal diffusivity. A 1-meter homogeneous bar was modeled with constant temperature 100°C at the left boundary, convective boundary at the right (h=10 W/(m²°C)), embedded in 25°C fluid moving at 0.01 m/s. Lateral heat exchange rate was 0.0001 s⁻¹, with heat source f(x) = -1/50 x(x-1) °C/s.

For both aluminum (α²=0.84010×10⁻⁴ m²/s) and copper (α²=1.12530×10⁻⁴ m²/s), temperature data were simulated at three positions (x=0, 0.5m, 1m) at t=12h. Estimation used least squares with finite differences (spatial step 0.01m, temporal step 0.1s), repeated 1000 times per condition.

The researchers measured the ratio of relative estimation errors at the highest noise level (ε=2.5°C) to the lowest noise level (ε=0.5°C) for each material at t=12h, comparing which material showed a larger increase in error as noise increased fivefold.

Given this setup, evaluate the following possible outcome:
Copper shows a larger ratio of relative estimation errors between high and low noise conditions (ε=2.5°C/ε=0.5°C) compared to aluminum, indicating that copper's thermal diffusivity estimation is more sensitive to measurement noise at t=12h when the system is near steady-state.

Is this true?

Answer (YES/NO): YES